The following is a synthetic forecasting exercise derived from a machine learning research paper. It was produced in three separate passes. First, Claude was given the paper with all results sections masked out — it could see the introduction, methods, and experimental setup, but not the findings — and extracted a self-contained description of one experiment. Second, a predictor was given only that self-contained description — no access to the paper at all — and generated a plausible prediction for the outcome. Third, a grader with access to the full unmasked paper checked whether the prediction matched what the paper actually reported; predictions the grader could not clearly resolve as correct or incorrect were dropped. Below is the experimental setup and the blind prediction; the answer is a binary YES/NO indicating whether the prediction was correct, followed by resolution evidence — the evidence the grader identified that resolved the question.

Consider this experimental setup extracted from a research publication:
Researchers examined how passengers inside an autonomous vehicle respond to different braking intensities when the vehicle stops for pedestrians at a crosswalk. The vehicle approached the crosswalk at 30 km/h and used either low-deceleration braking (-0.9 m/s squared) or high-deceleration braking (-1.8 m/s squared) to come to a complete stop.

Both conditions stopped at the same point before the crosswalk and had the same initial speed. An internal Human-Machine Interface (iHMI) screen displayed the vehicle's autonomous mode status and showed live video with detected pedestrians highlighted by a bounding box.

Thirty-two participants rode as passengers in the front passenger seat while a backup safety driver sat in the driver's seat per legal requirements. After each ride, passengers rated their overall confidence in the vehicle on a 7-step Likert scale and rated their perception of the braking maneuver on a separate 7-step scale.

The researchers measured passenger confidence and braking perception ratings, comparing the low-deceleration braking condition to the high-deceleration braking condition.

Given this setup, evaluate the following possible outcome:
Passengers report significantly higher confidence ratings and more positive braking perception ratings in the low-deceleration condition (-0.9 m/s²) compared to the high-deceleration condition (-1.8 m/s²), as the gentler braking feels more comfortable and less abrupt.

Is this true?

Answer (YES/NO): NO